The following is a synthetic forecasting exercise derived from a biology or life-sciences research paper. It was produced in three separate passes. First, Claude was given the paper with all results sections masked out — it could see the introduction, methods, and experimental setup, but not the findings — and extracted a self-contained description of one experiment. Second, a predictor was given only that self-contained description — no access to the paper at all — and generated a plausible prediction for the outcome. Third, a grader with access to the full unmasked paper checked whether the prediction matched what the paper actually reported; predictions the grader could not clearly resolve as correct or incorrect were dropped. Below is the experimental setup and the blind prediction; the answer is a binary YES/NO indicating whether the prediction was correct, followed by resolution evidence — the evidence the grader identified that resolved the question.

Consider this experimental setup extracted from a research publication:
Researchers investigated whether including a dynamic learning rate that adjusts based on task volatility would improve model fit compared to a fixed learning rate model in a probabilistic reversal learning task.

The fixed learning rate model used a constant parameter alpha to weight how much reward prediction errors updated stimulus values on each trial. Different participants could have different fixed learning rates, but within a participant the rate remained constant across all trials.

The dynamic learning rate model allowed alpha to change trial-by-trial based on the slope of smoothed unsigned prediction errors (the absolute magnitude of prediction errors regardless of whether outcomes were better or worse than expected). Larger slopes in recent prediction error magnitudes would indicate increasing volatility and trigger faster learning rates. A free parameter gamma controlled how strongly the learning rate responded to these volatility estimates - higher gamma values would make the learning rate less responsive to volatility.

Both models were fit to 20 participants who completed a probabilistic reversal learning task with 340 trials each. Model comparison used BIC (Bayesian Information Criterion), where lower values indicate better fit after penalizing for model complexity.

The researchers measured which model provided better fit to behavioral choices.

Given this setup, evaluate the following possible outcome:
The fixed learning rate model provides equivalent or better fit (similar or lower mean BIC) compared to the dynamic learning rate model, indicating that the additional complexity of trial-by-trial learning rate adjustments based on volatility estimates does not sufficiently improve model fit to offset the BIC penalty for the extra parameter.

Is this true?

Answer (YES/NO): YES